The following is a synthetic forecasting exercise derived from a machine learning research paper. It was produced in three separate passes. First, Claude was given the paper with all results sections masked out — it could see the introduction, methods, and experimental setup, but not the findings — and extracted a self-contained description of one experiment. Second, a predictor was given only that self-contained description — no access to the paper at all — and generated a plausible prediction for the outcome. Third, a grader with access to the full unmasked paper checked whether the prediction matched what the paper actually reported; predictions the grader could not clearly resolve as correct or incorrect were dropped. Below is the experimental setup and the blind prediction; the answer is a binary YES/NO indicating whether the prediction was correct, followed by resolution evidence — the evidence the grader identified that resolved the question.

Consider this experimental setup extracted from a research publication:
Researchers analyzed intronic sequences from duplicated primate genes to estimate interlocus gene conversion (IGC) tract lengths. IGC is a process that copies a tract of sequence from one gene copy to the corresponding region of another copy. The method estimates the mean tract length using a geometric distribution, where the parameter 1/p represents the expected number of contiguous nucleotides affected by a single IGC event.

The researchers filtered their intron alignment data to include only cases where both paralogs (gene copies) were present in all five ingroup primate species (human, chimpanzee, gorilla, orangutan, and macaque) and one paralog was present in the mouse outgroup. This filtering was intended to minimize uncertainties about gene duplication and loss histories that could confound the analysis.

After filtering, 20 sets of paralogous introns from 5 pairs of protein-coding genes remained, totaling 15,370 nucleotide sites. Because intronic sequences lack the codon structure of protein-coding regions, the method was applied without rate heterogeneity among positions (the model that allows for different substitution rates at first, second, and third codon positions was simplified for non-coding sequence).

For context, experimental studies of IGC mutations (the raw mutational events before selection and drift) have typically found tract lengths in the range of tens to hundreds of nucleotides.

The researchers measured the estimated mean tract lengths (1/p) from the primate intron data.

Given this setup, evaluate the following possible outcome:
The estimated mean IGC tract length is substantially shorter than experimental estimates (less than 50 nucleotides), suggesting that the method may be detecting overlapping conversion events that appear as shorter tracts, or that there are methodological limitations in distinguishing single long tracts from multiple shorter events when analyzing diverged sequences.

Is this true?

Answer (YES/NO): NO